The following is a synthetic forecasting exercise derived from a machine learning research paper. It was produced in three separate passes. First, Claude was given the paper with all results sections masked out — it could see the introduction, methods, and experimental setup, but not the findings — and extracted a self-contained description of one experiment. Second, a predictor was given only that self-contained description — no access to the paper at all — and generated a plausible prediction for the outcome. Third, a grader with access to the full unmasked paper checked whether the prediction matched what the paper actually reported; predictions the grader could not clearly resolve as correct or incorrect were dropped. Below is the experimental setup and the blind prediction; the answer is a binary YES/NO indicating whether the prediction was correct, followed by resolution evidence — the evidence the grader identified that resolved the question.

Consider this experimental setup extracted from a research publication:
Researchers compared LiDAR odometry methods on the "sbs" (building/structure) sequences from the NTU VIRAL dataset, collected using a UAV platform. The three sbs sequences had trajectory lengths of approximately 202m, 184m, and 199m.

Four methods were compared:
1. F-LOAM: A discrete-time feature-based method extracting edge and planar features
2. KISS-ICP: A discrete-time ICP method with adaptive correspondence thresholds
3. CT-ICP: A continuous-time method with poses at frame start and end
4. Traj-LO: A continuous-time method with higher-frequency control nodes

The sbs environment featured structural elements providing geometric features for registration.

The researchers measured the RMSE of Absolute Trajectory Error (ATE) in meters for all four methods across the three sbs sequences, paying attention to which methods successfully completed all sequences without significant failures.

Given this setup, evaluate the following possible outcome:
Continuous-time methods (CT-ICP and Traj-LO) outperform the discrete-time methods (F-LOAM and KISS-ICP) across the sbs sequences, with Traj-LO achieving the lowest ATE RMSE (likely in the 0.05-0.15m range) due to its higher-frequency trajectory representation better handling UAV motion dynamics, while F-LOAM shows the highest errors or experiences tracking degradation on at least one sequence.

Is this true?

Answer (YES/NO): NO